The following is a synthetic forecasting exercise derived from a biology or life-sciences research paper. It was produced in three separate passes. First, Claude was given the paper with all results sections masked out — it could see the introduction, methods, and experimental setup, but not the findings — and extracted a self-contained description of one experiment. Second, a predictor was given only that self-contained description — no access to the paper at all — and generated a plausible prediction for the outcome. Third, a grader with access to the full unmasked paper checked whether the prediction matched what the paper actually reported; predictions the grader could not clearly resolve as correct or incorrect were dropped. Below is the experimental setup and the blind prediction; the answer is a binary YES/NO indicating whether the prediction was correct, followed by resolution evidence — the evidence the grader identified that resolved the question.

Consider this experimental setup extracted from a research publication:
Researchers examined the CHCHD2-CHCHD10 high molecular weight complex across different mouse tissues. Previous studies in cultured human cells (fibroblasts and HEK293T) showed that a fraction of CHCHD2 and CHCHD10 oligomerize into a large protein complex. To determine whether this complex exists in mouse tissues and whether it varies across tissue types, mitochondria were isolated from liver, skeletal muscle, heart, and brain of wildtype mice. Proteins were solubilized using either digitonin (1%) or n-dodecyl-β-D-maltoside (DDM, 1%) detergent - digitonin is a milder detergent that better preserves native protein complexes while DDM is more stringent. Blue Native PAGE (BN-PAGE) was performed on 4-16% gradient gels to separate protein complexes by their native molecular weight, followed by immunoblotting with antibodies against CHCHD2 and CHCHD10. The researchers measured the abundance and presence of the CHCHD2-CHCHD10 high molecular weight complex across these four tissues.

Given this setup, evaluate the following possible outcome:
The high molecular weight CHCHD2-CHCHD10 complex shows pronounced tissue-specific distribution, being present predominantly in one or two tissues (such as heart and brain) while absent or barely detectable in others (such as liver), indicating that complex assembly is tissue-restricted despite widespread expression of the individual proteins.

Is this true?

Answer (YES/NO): NO